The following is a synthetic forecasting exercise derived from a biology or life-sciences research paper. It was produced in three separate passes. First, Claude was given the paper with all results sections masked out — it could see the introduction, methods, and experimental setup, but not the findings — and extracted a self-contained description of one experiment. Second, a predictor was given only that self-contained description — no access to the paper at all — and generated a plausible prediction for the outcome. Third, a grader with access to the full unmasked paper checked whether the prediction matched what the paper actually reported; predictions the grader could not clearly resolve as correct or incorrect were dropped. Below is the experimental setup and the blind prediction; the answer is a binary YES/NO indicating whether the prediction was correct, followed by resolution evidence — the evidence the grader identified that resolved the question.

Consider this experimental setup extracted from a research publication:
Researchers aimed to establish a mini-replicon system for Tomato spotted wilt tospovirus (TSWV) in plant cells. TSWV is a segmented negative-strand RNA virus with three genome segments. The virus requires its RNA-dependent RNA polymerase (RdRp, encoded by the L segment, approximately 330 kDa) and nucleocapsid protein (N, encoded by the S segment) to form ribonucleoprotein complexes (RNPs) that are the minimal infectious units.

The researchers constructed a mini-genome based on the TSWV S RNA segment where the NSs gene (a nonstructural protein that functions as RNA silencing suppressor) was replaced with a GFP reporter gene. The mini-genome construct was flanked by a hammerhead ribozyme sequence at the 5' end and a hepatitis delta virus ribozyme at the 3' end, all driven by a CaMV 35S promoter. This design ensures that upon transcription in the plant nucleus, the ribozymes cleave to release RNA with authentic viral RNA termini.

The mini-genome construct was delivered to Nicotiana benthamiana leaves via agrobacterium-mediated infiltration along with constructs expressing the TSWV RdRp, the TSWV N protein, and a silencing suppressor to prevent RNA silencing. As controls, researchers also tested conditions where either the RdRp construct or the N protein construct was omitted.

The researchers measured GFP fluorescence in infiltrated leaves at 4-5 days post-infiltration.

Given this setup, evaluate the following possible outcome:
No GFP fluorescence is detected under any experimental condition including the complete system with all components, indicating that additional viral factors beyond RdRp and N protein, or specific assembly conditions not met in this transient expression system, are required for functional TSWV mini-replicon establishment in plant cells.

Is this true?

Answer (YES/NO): NO